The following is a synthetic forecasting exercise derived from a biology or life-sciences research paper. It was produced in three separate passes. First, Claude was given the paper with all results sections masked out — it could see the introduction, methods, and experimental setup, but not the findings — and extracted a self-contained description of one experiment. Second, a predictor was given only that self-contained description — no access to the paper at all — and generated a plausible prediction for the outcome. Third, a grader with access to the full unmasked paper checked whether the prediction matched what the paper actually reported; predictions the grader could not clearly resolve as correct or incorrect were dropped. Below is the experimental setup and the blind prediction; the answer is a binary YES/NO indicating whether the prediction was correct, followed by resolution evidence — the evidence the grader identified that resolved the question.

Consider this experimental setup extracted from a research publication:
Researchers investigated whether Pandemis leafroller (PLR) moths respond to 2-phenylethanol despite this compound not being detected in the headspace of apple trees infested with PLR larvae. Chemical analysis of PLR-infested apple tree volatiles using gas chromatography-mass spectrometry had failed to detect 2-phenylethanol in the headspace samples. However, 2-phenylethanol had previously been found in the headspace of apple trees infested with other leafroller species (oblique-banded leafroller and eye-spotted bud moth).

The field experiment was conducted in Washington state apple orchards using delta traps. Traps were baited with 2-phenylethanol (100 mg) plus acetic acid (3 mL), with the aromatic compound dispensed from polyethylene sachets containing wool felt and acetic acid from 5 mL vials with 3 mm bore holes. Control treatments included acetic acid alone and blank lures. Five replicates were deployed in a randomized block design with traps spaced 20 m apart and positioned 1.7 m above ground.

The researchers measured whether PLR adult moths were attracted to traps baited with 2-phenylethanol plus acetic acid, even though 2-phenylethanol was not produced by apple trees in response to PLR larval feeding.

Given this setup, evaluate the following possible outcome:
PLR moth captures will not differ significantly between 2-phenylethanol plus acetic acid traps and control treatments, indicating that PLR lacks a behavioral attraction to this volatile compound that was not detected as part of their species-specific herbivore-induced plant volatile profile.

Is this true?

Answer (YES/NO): NO